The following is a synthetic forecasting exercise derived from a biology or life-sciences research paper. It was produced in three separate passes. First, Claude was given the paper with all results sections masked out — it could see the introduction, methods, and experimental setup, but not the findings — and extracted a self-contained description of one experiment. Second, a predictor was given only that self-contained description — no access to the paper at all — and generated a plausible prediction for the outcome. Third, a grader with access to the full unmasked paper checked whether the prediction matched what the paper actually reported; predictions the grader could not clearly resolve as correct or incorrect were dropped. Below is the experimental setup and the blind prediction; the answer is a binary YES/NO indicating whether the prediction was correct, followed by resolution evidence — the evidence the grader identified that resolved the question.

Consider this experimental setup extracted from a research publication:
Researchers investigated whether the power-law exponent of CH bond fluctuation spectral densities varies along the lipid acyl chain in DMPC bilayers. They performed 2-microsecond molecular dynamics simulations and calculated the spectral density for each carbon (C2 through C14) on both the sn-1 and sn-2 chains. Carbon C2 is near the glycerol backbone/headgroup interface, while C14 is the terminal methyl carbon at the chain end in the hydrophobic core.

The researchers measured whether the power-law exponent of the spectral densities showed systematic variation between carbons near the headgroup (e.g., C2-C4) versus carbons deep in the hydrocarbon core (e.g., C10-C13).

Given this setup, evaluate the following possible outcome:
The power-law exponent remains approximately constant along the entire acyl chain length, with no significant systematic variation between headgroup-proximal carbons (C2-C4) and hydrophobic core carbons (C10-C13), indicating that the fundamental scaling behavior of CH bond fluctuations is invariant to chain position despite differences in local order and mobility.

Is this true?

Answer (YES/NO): YES